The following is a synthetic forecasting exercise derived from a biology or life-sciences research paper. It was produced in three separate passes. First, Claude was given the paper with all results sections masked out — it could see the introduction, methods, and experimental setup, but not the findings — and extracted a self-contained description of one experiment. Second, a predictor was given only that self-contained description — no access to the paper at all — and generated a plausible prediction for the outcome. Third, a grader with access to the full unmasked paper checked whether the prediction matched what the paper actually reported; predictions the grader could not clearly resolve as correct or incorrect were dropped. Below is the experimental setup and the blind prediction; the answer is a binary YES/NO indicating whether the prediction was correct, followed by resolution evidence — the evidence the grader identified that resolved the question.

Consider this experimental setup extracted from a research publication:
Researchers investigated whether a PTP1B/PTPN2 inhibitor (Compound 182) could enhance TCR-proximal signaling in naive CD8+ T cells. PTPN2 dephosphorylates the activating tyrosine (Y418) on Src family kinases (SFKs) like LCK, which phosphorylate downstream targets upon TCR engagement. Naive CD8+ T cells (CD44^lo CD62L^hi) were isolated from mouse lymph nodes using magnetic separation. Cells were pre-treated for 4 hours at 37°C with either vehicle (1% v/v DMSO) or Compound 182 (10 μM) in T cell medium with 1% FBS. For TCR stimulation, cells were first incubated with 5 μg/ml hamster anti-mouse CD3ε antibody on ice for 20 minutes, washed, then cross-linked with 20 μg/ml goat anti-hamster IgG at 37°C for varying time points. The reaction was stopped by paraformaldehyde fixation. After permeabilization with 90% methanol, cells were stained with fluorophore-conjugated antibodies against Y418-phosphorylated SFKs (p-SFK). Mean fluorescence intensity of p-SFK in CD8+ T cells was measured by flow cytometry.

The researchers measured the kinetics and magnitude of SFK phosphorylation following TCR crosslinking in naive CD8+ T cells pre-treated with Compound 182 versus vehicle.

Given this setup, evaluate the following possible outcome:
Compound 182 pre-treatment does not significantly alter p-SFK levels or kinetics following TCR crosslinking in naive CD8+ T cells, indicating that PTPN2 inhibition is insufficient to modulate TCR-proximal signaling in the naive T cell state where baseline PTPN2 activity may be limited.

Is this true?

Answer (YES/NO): NO